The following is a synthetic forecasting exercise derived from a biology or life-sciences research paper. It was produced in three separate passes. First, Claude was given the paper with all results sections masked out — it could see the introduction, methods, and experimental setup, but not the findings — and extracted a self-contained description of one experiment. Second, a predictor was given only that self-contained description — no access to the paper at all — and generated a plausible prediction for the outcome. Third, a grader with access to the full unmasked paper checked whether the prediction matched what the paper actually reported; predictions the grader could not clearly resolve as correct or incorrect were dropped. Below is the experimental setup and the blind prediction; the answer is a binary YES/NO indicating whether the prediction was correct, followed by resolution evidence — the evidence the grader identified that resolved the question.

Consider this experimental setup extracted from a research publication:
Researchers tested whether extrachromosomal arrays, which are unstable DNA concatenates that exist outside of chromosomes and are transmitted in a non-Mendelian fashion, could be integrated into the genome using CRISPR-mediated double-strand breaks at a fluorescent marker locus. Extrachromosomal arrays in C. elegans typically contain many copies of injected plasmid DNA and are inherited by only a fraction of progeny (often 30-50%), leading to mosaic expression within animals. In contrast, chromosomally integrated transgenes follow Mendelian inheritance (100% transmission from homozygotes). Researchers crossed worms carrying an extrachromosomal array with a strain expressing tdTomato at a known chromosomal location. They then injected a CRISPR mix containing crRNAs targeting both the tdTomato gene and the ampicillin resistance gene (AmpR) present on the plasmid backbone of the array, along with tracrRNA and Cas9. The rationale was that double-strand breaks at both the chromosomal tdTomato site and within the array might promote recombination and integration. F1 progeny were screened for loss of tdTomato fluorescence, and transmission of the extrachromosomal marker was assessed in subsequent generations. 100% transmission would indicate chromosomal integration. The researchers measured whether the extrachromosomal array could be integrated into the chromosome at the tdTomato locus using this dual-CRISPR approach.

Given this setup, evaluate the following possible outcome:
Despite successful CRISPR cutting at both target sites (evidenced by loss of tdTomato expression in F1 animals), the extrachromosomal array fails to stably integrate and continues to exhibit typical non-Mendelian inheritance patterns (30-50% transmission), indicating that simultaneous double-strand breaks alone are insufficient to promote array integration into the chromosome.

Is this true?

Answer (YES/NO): NO